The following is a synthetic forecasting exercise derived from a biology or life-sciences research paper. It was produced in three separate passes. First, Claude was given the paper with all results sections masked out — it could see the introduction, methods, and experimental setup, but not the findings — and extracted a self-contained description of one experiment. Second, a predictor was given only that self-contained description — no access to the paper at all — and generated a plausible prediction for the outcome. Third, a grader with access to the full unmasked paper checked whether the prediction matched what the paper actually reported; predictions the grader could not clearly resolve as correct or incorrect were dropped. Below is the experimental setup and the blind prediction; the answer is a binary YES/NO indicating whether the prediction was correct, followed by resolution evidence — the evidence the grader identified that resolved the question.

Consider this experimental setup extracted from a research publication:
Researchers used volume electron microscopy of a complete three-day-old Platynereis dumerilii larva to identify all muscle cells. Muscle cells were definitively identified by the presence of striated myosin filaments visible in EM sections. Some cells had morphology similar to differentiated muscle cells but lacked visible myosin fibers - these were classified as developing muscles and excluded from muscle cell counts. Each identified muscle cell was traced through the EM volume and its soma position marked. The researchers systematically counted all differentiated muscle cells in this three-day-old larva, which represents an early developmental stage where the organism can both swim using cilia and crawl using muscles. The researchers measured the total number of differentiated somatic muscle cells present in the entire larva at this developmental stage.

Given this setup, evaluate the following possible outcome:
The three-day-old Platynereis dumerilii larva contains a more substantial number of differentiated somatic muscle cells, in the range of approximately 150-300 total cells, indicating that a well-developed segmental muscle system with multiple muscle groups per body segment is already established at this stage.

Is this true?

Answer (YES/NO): NO